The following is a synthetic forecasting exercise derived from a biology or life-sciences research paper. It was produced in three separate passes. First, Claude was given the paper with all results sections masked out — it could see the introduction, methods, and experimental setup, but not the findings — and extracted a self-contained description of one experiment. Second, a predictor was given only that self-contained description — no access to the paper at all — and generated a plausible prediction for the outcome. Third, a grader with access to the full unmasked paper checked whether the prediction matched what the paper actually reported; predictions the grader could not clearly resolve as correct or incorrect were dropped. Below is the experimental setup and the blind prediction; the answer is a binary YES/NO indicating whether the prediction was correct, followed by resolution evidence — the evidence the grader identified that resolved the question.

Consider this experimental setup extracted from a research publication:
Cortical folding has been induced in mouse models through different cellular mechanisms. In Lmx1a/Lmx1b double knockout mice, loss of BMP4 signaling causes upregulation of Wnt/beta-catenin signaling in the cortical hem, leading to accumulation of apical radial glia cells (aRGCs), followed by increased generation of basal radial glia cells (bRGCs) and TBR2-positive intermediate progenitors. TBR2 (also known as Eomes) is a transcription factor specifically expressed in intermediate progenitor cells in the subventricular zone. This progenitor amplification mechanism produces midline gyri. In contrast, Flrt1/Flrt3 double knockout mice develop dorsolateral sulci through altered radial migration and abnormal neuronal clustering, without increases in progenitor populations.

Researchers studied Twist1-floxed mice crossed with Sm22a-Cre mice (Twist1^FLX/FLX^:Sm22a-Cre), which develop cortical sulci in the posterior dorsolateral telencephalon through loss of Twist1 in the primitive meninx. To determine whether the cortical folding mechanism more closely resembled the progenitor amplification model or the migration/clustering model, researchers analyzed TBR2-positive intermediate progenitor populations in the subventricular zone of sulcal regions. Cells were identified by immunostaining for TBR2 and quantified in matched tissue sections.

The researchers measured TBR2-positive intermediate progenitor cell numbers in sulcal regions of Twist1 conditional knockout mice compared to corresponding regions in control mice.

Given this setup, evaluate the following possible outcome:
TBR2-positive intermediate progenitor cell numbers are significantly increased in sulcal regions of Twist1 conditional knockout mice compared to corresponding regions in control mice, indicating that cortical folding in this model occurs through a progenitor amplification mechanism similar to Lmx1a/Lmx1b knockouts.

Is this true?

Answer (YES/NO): NO